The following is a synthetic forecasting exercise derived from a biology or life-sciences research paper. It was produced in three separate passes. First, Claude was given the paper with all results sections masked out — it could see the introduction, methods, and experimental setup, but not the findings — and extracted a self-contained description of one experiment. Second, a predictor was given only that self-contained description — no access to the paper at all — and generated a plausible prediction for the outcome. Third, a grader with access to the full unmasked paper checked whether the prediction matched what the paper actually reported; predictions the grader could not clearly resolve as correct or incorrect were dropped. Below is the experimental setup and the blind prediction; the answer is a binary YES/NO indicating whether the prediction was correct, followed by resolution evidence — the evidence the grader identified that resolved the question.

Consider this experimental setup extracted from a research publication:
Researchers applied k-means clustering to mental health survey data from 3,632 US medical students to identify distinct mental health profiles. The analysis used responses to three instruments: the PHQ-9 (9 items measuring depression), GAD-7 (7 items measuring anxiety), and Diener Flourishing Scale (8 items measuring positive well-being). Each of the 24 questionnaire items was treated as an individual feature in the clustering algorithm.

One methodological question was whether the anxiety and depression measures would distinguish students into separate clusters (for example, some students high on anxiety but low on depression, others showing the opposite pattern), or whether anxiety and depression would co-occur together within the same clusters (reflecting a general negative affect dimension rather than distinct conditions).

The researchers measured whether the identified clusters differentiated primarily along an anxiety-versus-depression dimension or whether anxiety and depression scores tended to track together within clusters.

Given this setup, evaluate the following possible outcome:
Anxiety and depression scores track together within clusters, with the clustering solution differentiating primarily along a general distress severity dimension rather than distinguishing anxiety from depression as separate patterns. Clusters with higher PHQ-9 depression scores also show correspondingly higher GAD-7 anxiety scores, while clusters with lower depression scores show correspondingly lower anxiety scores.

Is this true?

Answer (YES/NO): YES